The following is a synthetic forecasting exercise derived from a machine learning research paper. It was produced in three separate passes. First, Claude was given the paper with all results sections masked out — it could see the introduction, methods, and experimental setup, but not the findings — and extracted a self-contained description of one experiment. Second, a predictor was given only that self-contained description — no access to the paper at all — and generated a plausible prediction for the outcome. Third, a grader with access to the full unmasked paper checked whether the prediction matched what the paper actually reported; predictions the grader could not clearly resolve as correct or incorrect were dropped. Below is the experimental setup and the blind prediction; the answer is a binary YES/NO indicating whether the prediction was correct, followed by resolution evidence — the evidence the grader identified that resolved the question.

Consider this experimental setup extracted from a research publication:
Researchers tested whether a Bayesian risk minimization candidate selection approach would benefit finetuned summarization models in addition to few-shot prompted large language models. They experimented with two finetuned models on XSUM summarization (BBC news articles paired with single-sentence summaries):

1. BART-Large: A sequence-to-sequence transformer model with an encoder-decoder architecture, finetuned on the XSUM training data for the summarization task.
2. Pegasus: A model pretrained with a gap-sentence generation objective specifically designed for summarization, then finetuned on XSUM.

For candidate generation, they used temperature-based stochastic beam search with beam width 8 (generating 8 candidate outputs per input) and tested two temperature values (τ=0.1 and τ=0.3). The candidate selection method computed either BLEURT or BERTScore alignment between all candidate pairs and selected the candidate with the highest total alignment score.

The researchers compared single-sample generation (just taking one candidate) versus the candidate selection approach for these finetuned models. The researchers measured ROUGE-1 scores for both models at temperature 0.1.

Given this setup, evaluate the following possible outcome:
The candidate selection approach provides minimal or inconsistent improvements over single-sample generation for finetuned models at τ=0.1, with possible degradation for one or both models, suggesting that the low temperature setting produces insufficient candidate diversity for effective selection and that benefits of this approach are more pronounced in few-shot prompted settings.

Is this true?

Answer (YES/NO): NO